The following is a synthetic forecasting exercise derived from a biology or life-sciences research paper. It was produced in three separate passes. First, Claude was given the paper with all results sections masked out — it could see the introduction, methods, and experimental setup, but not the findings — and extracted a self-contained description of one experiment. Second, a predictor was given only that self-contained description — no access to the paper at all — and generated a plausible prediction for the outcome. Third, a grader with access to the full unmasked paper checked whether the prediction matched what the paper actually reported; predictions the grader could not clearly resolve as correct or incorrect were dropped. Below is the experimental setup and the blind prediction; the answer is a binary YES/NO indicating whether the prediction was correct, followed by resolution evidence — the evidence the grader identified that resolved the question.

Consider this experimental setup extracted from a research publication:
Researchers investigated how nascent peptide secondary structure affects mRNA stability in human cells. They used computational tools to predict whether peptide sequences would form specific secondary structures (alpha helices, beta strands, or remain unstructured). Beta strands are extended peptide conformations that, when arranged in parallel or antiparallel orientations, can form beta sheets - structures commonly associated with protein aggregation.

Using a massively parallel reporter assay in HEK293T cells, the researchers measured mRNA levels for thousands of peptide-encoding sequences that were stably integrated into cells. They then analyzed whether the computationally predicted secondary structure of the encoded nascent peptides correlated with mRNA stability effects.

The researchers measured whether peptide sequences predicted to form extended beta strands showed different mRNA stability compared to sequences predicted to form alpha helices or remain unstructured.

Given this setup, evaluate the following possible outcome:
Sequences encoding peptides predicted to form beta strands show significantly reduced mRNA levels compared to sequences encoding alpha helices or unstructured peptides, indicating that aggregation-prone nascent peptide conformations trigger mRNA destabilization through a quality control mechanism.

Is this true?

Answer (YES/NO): YES